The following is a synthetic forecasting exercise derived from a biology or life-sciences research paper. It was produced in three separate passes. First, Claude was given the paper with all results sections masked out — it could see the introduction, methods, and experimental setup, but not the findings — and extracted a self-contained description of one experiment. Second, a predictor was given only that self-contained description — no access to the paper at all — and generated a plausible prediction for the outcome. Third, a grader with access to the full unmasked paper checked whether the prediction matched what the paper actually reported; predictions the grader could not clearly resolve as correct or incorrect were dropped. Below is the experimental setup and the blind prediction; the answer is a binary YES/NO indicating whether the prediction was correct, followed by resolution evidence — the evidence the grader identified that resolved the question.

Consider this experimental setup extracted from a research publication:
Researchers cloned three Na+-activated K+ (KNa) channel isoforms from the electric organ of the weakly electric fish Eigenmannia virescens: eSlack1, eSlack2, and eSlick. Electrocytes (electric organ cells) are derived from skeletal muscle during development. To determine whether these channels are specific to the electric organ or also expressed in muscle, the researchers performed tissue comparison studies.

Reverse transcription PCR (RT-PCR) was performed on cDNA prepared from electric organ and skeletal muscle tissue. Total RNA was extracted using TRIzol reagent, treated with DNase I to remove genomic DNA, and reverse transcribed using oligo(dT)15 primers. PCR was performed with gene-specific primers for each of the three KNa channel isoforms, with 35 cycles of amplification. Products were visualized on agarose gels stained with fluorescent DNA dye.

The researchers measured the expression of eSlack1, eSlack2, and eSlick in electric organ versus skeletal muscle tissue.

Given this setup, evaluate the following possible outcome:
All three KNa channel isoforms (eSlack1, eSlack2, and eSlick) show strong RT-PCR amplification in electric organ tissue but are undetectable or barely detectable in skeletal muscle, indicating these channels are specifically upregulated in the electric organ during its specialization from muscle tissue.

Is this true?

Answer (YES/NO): NO